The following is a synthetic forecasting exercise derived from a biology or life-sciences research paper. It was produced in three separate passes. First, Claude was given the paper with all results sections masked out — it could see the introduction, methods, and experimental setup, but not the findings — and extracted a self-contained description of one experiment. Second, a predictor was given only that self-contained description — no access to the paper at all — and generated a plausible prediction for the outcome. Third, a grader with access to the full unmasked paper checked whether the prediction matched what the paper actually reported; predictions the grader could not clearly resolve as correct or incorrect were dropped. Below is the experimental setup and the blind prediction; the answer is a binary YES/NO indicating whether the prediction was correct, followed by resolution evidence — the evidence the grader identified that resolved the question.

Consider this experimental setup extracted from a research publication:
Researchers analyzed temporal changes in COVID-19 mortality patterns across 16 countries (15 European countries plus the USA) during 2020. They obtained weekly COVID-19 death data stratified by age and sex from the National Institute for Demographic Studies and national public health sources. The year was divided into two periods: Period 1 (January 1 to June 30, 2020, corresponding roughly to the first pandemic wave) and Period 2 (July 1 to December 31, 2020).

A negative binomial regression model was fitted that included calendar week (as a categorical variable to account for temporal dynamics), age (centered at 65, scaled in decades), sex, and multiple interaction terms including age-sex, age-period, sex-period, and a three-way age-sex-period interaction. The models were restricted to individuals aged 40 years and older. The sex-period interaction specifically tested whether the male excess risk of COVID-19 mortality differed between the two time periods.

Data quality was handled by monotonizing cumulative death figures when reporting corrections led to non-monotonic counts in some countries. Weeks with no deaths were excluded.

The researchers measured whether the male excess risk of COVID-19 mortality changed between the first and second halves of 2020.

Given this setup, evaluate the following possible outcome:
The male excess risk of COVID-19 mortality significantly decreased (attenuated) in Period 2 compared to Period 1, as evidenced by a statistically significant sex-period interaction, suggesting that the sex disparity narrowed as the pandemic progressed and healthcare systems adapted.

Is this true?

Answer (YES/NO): YES